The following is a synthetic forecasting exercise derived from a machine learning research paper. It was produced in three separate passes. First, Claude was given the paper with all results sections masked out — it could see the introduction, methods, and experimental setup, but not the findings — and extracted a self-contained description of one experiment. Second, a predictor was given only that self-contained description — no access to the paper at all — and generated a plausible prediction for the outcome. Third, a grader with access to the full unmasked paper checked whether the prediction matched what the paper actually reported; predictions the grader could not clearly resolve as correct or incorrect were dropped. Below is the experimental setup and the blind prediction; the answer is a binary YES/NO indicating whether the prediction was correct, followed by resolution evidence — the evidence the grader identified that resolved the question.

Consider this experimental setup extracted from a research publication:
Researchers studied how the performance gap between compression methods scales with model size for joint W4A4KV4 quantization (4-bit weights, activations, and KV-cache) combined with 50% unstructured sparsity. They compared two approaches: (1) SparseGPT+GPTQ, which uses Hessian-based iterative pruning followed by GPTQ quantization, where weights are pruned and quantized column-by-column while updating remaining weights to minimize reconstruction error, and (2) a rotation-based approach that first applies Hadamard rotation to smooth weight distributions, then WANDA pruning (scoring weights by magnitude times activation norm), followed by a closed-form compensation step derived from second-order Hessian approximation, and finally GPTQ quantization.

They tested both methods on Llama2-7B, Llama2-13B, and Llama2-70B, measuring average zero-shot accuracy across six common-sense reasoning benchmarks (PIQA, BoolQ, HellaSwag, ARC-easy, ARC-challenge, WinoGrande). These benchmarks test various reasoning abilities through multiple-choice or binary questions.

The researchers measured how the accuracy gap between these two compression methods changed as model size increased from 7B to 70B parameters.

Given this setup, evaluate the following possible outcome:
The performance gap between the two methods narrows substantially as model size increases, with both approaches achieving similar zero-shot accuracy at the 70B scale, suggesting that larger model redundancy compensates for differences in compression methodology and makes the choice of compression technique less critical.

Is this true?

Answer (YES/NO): YES